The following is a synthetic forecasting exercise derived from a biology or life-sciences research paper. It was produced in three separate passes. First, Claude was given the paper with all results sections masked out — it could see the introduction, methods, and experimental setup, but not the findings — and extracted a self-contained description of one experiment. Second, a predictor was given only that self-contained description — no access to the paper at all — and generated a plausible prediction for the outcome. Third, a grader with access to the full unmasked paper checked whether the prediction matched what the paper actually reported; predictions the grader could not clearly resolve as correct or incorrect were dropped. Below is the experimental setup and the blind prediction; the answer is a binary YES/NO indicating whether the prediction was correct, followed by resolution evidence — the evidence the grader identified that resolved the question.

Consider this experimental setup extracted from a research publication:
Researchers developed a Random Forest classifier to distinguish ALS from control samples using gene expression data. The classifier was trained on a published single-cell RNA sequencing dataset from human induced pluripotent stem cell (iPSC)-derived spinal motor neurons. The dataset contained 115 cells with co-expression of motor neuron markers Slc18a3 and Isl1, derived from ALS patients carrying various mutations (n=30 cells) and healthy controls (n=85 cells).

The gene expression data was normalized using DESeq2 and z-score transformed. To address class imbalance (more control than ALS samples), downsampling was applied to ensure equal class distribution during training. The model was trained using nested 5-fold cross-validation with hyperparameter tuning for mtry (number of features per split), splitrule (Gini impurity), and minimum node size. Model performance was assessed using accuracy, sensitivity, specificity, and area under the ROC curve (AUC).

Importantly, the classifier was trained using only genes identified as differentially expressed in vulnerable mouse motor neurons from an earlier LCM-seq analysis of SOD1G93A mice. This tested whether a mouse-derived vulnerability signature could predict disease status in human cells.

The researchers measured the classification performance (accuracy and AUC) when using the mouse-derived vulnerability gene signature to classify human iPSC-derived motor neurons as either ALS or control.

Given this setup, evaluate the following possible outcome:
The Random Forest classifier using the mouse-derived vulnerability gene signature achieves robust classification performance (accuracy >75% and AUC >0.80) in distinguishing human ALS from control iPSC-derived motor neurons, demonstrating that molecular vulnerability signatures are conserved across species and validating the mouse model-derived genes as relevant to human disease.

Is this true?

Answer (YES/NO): NO